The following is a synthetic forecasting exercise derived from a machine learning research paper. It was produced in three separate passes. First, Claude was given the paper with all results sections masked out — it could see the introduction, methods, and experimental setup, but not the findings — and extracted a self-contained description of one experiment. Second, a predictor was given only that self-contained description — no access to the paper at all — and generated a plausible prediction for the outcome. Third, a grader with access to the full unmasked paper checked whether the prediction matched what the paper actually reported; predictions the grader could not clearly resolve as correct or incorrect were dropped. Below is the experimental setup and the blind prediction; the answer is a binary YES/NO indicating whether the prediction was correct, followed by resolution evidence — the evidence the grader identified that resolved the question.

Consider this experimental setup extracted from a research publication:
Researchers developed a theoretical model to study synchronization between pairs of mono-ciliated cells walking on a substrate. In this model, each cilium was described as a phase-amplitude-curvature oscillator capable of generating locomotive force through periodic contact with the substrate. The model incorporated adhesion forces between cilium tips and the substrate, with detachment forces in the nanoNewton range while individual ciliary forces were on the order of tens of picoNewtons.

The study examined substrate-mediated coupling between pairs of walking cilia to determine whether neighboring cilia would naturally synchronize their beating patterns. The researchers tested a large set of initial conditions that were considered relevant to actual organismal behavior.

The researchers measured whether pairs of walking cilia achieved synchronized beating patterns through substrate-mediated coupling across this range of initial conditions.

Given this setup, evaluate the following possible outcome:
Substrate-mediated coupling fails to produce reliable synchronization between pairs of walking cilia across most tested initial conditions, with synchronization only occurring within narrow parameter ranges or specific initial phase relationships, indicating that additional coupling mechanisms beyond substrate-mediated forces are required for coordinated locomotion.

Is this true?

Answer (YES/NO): YES